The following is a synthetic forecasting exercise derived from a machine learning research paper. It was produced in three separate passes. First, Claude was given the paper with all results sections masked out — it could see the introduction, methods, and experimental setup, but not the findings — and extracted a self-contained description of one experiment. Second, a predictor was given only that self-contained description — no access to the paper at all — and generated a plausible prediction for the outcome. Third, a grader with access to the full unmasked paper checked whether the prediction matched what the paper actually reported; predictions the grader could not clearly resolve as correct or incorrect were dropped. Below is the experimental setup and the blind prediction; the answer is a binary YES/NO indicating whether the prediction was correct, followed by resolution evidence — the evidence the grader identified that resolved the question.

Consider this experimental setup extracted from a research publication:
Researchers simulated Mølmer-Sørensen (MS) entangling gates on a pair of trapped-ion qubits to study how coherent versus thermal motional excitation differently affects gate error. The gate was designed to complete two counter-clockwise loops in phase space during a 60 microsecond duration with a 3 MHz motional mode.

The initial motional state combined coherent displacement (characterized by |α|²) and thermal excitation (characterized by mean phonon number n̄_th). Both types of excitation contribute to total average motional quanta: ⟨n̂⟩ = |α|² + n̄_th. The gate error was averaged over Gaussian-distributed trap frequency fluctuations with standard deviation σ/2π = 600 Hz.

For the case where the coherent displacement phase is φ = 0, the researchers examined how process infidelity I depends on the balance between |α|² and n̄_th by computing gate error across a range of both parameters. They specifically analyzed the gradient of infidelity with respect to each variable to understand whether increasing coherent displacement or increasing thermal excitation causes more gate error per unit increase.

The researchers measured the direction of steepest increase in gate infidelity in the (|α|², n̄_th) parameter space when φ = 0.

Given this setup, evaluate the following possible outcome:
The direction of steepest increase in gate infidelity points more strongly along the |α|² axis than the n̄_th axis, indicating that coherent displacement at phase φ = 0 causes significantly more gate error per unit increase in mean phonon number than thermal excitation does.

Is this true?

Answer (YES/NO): YES